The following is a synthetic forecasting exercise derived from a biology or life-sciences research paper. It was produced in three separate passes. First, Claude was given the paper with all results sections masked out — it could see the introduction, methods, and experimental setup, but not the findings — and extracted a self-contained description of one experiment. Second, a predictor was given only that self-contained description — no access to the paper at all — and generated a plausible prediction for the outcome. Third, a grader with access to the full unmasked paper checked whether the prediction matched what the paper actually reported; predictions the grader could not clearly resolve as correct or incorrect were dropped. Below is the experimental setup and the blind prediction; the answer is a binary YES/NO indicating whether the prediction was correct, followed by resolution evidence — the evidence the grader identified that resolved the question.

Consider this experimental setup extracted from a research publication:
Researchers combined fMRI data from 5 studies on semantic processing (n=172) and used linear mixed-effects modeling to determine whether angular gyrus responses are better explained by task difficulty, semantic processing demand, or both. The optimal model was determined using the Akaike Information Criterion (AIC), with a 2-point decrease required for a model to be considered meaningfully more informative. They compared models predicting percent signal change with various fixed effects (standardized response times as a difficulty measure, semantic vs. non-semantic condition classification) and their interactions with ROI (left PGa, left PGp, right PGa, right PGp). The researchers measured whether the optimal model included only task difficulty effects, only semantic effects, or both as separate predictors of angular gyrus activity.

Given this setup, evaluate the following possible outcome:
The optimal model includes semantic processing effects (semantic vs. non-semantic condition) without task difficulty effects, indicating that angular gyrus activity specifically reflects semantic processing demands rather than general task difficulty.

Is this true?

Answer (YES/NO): NO